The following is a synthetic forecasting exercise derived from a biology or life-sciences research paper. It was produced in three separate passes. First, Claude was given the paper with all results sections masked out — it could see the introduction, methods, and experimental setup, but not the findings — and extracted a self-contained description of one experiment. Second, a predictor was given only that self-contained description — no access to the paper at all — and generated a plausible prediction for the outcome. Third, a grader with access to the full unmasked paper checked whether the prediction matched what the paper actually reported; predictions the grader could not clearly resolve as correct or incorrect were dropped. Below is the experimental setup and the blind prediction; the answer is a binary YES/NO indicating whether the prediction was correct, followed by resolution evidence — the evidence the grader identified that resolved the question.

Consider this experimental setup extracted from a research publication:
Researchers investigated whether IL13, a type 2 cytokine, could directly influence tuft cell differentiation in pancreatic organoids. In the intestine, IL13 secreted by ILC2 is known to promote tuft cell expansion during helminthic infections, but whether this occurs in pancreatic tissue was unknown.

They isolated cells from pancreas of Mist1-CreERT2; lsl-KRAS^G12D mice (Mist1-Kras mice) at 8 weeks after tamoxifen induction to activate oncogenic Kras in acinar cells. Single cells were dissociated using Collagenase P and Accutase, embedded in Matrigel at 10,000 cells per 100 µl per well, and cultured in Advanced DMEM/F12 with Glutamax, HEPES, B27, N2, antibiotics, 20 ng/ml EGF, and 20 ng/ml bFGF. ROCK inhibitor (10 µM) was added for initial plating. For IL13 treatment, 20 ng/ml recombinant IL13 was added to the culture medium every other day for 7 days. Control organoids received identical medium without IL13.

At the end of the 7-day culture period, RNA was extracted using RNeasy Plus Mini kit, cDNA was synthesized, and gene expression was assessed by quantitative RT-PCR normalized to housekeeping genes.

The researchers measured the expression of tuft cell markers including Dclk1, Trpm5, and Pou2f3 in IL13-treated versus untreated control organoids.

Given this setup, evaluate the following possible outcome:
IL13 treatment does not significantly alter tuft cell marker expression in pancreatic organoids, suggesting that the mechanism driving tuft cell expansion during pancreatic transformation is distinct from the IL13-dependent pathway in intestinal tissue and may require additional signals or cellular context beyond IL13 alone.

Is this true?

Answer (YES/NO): NO